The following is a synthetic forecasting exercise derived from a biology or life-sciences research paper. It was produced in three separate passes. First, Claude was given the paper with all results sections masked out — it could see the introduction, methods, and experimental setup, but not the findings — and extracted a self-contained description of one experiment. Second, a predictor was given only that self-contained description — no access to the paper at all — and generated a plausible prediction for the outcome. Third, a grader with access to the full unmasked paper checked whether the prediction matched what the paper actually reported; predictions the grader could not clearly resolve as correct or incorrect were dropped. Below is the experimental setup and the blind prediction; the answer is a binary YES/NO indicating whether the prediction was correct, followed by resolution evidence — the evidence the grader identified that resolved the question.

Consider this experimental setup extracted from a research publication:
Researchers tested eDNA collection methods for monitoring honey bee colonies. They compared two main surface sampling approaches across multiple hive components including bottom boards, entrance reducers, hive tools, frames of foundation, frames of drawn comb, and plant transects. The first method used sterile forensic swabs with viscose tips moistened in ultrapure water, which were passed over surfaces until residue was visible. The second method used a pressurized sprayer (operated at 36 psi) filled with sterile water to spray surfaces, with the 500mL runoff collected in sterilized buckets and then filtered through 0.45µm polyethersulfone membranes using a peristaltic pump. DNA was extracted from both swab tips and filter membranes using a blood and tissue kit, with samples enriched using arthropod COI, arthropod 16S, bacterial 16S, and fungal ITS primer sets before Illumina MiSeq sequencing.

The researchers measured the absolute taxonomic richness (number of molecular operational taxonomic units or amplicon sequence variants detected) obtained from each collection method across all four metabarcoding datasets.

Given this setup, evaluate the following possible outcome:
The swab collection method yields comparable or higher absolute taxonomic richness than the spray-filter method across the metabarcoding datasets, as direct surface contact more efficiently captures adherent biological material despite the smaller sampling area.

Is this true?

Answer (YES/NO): NO